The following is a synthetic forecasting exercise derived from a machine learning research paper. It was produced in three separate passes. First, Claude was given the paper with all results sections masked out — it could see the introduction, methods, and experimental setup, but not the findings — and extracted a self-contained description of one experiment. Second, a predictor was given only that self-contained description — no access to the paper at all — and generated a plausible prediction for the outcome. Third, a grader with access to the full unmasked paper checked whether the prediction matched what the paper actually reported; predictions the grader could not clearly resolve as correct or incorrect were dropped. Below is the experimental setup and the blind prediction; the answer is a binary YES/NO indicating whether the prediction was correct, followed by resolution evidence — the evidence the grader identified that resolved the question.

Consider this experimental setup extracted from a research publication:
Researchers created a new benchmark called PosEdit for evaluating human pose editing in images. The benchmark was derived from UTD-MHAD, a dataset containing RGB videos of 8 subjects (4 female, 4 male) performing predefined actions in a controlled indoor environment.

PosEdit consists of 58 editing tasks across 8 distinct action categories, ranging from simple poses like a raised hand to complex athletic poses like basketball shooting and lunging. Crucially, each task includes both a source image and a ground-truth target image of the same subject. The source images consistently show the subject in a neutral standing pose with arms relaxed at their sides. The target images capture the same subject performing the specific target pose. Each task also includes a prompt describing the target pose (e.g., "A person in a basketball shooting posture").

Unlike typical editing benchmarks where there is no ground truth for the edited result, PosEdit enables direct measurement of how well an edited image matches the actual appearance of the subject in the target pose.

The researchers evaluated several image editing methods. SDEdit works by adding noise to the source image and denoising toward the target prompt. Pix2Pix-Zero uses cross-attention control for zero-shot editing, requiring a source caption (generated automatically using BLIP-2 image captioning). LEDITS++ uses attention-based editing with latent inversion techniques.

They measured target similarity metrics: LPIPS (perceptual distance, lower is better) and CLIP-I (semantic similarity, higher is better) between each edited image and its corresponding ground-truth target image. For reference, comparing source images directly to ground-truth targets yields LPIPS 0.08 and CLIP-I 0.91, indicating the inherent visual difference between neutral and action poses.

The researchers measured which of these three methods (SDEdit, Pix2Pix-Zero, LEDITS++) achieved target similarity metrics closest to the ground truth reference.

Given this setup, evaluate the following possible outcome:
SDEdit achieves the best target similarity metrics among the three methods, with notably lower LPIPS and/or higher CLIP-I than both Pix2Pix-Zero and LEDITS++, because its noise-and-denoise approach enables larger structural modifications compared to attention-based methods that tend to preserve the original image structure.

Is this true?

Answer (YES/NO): NO